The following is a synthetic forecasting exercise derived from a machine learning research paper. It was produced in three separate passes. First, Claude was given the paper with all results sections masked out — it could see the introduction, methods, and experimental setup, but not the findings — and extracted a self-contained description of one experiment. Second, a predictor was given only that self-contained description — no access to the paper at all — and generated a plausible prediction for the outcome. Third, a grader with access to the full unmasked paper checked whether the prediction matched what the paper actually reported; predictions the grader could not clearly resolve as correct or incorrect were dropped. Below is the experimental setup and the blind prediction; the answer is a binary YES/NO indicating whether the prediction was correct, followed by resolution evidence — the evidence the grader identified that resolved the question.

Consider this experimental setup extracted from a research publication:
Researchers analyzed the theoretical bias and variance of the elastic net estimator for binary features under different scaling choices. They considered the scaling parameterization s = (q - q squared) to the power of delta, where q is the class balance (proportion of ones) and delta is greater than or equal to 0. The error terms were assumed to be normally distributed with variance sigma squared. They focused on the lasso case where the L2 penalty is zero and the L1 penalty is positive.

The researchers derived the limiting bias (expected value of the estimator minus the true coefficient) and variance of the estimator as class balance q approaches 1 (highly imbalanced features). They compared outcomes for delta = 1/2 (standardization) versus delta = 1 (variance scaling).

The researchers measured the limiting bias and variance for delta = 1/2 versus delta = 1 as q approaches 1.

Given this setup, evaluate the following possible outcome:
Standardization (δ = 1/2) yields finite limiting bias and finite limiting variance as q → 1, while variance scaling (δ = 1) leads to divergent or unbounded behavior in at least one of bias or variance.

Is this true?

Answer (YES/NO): NO